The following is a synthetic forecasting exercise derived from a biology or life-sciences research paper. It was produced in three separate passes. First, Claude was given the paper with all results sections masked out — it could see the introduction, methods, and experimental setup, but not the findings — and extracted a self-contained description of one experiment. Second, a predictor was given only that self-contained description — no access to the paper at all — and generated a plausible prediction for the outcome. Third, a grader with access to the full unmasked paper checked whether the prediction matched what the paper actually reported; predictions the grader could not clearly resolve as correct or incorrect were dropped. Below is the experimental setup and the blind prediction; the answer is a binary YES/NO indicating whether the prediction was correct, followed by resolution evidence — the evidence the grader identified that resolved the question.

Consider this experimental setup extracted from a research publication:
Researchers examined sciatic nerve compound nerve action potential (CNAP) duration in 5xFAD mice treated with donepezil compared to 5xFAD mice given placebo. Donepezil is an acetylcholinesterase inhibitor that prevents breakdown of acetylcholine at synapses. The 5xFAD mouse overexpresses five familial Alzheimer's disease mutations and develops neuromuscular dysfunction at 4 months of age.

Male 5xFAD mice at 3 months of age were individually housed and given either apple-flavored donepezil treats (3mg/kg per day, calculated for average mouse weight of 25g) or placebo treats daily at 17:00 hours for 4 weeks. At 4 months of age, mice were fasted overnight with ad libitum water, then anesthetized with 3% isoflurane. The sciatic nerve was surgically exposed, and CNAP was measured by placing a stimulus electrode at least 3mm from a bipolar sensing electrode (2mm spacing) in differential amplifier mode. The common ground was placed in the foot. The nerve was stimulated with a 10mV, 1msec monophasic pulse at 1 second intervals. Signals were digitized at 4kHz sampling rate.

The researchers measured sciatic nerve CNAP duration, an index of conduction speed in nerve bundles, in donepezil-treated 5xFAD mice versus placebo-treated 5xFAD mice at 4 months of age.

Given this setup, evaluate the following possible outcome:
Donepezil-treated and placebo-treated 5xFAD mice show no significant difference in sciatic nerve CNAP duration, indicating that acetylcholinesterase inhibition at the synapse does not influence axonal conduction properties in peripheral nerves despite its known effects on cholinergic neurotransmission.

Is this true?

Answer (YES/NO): NO